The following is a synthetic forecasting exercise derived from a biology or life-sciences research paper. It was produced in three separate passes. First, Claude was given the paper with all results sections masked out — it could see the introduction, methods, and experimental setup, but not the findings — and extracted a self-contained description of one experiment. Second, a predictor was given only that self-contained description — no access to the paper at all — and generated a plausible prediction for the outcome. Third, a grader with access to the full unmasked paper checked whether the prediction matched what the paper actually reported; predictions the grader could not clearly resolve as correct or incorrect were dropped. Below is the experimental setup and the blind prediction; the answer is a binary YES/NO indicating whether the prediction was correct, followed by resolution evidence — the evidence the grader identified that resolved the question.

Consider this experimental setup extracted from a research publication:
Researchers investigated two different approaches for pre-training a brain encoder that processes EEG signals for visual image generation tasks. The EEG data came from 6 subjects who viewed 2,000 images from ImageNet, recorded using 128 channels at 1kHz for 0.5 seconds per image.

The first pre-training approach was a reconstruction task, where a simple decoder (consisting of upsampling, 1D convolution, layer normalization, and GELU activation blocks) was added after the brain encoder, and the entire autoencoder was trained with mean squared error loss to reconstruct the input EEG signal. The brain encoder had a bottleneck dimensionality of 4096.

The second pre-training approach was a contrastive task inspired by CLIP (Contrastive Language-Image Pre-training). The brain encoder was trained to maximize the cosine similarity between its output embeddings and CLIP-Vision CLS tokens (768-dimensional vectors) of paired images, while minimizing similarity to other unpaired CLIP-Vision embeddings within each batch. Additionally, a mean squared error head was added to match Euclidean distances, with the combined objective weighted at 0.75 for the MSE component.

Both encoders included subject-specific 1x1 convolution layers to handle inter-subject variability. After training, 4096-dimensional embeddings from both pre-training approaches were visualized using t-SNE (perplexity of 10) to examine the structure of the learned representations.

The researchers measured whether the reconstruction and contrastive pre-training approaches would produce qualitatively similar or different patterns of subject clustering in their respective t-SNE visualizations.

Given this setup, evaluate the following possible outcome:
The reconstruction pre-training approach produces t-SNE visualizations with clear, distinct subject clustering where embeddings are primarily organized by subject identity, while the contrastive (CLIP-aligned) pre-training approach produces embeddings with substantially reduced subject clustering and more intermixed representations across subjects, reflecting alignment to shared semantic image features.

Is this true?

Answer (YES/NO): NO